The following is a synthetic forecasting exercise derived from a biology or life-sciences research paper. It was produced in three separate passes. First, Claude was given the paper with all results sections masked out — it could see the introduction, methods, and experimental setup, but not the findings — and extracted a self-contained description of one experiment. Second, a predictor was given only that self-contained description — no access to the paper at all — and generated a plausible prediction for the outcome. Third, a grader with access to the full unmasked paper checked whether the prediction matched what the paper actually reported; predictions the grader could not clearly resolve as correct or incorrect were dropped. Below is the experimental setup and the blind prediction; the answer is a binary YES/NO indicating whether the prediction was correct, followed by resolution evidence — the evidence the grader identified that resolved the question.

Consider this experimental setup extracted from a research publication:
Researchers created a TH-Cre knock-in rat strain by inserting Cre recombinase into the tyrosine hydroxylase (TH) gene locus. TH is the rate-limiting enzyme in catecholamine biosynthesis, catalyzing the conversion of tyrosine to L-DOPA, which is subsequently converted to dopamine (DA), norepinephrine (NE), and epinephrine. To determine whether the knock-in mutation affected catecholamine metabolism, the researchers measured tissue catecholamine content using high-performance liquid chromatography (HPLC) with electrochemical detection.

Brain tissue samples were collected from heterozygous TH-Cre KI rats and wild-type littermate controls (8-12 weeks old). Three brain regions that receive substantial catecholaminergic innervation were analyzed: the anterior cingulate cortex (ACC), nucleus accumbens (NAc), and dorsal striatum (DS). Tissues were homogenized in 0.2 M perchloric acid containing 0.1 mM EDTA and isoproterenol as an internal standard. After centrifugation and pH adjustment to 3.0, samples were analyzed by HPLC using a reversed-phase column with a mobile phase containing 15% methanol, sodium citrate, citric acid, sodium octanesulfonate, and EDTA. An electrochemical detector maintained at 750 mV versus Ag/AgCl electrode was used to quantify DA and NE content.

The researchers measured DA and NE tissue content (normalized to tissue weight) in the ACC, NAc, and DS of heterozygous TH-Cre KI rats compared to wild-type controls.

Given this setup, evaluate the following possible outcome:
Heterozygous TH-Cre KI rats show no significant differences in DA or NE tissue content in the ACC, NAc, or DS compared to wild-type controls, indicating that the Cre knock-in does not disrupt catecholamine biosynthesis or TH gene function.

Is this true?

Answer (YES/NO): YES